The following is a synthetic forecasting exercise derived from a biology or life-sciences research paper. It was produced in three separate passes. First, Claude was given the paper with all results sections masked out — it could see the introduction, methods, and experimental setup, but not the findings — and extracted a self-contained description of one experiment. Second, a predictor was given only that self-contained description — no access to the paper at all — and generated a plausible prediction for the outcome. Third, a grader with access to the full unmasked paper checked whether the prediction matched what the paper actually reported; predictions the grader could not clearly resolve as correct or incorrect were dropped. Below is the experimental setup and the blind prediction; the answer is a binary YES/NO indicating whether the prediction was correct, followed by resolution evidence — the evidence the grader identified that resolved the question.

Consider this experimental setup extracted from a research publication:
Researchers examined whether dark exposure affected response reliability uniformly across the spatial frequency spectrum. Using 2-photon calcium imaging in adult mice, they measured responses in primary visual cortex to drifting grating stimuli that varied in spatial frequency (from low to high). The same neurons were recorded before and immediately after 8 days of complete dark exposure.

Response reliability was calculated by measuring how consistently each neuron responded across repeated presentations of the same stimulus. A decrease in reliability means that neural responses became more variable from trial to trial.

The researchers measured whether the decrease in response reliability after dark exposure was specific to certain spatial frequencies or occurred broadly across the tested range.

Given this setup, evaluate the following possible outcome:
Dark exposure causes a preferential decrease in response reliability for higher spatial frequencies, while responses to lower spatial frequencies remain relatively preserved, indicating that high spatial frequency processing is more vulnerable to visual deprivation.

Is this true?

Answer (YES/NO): NO